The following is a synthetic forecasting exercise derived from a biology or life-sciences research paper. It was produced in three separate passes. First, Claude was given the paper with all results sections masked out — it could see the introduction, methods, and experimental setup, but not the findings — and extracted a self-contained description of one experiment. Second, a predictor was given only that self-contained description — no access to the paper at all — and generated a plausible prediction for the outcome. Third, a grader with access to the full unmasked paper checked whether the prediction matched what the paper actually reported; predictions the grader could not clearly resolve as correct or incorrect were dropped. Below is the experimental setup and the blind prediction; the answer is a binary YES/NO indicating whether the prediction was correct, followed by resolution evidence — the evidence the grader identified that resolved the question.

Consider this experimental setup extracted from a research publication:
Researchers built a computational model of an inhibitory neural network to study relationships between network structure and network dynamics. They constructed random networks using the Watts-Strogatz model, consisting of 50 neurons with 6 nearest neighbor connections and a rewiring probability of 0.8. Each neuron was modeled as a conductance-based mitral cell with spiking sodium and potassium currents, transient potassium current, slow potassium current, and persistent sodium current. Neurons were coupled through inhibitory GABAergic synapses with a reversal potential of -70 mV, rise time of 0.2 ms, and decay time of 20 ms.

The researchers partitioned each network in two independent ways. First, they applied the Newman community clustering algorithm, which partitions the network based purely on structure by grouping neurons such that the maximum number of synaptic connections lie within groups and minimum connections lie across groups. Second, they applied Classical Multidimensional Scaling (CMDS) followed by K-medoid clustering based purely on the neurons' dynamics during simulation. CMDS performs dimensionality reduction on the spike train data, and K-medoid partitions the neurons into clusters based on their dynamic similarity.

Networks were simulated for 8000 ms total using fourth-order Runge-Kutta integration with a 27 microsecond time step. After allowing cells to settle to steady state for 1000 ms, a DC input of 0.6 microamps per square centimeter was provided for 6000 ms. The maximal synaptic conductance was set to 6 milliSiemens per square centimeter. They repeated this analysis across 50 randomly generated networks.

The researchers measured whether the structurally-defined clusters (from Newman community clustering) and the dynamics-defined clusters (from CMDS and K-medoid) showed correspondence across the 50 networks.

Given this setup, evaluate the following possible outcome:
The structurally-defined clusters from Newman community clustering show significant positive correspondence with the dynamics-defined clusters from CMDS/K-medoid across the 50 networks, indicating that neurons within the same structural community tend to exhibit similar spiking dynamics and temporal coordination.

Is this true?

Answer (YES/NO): YES